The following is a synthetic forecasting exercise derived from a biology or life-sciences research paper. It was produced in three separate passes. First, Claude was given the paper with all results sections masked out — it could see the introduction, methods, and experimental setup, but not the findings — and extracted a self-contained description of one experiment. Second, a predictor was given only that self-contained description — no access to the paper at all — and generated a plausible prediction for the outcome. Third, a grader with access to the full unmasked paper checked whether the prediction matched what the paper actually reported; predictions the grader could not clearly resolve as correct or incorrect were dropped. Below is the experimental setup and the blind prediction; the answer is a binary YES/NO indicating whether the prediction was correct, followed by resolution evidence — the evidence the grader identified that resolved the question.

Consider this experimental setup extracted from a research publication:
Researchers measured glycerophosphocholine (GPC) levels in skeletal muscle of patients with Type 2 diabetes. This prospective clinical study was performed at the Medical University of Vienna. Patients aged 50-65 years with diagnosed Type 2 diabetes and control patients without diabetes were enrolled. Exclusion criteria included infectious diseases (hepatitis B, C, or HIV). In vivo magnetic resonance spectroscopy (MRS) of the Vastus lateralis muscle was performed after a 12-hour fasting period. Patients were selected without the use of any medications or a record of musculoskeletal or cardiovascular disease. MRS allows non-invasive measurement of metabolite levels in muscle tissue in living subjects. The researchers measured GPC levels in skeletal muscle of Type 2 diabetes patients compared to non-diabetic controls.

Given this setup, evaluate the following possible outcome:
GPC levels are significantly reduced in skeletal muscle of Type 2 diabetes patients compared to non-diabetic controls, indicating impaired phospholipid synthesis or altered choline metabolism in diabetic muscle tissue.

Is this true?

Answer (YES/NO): NO